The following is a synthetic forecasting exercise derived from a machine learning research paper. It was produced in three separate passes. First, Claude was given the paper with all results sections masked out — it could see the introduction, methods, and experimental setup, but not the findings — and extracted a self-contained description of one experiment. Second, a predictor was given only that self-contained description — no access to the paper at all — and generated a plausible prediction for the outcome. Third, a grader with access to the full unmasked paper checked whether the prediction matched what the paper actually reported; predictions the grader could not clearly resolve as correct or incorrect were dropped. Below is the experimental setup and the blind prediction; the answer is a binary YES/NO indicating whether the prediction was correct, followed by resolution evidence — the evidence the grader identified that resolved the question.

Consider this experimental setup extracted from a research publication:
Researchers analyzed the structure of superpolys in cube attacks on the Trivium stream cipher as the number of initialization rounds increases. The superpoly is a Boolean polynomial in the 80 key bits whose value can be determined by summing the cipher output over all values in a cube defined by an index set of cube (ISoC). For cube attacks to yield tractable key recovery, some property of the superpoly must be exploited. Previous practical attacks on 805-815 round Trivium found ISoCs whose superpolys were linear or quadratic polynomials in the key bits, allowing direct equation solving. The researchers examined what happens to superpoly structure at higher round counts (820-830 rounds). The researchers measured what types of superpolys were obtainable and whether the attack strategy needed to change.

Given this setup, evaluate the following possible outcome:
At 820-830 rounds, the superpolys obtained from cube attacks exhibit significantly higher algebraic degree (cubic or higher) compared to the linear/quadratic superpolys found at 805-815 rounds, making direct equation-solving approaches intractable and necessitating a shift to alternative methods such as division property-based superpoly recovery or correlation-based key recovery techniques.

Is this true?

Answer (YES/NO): YES